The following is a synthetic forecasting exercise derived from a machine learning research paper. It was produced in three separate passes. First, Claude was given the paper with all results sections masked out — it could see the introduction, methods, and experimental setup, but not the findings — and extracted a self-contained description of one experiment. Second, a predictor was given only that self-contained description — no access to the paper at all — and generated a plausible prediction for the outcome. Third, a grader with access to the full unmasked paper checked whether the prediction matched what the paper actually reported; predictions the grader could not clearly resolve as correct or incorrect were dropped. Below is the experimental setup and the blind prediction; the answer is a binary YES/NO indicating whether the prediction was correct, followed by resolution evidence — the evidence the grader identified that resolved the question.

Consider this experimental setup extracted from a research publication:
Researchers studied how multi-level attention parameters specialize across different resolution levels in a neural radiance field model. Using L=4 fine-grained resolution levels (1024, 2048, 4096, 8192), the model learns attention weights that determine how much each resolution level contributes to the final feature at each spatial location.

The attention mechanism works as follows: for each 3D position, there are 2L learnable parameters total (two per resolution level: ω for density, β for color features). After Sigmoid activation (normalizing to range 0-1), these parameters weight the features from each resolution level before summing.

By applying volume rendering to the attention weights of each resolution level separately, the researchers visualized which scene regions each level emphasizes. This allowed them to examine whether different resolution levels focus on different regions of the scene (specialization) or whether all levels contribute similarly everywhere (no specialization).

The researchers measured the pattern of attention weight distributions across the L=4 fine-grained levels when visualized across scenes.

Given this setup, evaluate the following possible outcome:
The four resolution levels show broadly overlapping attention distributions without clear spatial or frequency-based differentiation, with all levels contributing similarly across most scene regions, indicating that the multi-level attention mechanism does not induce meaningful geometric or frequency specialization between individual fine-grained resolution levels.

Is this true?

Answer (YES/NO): NO